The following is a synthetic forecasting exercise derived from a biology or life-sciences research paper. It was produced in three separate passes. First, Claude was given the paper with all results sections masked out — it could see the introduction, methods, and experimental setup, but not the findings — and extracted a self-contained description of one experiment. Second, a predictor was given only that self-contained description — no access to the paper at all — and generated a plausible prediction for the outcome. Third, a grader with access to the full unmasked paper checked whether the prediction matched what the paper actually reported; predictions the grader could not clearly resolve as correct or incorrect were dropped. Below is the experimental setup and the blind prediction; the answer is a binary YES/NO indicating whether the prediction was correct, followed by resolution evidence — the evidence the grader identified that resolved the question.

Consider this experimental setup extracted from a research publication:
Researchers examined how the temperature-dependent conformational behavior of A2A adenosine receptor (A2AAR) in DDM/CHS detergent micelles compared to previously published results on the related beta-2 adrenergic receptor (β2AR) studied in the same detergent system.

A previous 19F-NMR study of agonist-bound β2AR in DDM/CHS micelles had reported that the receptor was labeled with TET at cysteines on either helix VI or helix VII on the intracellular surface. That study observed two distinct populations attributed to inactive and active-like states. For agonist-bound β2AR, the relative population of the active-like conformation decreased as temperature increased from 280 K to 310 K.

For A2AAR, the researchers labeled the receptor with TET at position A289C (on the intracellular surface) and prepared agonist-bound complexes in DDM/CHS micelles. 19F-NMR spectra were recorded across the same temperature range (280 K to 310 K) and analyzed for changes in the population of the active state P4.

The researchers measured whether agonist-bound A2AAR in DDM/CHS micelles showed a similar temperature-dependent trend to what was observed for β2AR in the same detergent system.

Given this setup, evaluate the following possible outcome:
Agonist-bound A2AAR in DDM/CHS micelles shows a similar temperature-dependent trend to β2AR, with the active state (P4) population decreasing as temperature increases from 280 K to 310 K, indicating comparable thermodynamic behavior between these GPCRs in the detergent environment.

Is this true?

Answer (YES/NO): NO